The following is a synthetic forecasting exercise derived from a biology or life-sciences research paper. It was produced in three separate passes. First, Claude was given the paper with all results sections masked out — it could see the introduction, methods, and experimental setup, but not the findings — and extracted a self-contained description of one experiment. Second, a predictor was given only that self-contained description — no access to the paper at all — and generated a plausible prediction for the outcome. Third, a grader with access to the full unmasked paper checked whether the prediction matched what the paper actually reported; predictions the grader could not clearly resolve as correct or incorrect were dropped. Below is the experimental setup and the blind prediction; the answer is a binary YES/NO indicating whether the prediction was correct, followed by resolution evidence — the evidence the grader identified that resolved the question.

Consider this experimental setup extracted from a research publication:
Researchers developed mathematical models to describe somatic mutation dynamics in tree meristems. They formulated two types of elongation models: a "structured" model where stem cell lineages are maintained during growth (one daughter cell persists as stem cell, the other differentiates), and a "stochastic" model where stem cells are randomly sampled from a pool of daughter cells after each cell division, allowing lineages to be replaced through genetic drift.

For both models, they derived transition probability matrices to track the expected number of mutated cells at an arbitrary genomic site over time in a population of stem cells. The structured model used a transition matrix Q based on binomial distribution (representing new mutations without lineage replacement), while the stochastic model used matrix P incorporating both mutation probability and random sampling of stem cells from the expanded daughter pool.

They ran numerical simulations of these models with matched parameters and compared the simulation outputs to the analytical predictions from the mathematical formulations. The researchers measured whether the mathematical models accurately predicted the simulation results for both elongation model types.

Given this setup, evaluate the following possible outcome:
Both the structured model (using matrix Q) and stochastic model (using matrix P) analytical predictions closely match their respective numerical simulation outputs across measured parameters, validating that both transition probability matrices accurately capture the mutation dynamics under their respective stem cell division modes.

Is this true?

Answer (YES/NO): YES